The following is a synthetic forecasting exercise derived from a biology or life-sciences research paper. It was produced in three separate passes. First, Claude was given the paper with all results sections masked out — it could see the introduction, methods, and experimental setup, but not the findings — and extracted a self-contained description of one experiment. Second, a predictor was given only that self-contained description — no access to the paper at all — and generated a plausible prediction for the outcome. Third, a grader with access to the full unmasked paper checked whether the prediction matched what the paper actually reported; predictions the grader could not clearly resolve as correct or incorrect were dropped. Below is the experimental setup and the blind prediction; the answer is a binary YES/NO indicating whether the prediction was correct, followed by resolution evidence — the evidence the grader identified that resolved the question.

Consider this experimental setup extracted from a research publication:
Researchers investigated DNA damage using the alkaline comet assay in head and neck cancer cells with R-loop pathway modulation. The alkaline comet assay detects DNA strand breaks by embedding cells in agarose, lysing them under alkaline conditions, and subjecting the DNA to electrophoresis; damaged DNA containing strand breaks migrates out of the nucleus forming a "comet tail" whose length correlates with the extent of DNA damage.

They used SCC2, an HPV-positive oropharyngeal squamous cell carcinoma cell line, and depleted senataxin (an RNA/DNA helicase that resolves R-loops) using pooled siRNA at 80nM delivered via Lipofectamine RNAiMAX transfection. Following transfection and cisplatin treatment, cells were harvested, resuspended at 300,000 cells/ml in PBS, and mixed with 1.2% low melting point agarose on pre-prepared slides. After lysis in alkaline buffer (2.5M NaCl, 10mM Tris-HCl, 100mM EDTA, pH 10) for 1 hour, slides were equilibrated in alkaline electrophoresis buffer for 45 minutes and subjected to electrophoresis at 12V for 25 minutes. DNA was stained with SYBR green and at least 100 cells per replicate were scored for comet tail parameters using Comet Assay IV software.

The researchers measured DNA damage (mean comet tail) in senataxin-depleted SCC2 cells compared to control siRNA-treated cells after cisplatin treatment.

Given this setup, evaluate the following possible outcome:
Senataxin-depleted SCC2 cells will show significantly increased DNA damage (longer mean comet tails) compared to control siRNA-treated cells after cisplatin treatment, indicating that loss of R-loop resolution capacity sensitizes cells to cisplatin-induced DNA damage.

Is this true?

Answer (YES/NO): YES